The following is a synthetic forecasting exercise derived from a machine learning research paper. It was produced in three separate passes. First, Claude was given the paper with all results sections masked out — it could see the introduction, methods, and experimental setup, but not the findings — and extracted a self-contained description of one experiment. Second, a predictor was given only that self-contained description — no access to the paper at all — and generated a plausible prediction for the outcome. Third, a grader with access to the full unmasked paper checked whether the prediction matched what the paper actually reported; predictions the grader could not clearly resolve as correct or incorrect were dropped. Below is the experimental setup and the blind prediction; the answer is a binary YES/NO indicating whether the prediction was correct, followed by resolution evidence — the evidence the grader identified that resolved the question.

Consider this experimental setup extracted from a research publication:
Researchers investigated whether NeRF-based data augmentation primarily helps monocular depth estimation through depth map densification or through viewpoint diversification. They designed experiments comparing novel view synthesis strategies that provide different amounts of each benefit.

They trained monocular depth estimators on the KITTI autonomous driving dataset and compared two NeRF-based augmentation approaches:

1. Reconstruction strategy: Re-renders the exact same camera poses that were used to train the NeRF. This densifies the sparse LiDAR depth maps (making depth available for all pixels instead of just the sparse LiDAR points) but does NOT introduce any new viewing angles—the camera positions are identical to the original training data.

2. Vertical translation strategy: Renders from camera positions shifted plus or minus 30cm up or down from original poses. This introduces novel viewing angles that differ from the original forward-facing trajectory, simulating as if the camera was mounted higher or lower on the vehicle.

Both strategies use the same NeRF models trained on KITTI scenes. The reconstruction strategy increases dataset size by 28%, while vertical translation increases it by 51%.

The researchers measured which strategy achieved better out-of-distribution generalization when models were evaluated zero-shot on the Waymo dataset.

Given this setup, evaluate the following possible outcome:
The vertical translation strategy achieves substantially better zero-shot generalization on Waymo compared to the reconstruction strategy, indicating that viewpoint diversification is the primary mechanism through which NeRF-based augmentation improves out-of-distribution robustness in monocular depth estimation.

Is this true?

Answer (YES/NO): NO